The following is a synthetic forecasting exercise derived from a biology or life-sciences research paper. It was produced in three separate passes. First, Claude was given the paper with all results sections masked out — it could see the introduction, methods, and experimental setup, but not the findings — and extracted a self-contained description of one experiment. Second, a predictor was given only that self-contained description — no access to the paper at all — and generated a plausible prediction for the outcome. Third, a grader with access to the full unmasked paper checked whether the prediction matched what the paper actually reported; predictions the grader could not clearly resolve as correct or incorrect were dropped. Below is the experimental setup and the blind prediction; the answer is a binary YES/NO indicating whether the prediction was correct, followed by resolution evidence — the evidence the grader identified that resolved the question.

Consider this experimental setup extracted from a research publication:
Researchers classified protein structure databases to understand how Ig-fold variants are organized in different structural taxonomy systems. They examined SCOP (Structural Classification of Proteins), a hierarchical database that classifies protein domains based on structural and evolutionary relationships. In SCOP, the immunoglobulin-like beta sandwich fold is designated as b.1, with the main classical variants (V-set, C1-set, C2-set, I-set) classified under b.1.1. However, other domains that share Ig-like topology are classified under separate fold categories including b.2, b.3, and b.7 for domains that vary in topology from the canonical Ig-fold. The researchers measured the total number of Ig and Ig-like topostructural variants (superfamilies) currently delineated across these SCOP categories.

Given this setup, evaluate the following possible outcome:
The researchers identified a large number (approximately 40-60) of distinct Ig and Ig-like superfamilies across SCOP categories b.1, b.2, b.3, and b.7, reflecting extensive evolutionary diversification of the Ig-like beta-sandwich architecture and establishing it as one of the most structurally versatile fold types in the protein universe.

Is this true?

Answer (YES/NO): YES